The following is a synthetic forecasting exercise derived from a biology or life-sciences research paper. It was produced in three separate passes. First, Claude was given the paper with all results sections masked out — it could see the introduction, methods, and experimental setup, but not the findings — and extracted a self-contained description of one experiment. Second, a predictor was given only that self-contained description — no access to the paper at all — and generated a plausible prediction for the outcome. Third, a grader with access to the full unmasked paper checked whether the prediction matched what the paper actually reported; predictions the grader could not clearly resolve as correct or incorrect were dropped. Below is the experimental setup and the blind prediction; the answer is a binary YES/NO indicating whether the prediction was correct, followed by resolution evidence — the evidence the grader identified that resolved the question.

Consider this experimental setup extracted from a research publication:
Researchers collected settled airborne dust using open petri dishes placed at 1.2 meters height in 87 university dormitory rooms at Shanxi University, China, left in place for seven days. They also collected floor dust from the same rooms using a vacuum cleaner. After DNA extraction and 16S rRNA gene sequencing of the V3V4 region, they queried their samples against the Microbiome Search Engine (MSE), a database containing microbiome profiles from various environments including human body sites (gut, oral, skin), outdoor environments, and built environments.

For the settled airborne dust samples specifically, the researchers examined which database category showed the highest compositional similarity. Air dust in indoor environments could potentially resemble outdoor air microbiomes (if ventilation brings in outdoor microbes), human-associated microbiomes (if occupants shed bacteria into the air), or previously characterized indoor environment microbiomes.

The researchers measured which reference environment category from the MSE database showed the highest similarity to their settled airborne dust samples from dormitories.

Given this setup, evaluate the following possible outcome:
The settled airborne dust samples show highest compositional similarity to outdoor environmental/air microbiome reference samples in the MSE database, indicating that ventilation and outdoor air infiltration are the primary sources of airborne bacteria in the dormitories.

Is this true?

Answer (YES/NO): NO